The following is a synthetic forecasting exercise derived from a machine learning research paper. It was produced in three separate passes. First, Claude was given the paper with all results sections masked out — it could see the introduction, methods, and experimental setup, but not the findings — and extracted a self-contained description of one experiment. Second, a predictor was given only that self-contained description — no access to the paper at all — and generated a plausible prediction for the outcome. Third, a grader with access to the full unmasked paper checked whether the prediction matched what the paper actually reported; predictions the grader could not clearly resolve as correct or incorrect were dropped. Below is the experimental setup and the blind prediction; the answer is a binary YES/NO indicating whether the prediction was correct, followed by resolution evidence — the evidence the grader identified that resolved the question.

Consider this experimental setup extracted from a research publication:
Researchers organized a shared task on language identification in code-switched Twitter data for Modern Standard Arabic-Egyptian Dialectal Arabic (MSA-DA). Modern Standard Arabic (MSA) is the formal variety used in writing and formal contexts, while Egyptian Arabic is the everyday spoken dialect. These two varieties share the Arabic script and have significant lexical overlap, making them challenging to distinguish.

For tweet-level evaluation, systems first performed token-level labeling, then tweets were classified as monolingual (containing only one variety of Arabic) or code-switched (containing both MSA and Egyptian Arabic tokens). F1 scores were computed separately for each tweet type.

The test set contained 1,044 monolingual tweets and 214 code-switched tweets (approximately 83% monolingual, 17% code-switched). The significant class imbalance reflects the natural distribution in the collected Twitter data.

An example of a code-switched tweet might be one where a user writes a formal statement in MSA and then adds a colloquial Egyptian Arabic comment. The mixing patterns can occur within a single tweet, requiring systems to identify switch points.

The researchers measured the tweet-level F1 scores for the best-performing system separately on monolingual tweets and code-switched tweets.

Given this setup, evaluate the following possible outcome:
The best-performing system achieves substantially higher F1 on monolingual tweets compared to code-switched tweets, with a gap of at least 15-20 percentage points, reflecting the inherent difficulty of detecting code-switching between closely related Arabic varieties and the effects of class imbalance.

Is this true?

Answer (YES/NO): YES